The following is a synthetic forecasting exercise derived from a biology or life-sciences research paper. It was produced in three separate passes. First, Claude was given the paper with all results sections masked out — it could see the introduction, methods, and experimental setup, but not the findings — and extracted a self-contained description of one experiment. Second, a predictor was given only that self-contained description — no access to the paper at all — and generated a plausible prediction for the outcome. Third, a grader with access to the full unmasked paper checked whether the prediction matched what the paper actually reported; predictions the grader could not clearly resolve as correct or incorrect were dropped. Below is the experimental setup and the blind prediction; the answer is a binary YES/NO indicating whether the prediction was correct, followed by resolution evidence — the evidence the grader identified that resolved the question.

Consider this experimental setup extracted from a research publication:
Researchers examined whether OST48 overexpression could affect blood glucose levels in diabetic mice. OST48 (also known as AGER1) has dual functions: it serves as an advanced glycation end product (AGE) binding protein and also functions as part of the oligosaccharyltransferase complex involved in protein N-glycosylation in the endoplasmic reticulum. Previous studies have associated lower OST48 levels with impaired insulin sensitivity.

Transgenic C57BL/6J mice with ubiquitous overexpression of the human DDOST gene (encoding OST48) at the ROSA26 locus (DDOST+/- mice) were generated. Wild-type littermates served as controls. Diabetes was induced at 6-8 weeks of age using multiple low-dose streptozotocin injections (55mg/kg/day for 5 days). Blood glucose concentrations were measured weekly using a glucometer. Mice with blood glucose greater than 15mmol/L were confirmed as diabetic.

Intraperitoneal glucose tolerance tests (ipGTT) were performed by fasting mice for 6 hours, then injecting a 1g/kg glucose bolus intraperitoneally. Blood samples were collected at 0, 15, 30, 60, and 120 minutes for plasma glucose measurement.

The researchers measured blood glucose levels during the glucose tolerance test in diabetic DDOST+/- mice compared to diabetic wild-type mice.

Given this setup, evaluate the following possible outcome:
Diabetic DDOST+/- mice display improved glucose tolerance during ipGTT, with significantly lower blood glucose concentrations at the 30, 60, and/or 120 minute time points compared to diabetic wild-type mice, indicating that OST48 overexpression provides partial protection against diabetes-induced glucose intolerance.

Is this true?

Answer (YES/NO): YES